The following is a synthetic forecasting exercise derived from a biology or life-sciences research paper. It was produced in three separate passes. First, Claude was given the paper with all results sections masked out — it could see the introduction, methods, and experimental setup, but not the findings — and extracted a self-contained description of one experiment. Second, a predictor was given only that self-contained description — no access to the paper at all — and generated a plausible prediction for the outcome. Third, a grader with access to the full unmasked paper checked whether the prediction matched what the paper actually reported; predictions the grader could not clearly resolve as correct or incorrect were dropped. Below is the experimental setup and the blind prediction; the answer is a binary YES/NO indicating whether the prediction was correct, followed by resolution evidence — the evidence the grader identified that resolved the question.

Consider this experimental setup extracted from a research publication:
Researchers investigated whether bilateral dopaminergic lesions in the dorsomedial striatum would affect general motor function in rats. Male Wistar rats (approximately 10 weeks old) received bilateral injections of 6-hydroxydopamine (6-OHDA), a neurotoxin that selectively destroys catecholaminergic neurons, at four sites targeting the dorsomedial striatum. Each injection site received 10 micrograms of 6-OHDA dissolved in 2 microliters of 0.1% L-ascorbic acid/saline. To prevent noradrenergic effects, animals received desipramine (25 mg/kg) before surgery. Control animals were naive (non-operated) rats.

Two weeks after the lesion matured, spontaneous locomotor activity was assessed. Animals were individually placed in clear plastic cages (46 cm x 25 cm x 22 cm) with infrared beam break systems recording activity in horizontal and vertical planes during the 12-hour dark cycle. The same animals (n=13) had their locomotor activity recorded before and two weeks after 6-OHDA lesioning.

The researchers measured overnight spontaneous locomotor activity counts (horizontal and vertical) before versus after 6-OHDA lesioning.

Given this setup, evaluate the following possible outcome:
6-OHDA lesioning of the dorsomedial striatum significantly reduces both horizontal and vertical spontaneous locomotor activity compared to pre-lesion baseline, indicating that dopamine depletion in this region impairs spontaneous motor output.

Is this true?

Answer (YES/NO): NO